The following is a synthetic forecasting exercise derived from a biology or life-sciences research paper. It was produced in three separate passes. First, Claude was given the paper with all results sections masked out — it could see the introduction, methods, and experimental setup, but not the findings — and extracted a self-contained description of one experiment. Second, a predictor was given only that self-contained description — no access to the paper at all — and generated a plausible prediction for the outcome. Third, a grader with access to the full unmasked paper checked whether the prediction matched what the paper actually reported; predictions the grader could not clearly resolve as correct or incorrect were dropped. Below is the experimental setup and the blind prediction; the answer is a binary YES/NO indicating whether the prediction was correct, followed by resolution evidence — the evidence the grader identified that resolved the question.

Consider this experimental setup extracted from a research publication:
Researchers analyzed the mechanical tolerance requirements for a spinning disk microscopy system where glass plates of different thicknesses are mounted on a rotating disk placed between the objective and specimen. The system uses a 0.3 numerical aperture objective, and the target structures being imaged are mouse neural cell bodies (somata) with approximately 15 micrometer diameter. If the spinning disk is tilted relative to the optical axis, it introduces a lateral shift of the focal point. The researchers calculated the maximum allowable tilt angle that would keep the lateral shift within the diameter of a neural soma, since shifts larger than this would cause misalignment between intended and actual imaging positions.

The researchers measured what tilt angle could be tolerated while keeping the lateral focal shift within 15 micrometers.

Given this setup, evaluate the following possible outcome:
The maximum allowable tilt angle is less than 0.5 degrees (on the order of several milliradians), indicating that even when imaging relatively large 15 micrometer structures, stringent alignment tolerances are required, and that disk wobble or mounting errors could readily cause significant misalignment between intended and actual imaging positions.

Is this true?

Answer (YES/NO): NO